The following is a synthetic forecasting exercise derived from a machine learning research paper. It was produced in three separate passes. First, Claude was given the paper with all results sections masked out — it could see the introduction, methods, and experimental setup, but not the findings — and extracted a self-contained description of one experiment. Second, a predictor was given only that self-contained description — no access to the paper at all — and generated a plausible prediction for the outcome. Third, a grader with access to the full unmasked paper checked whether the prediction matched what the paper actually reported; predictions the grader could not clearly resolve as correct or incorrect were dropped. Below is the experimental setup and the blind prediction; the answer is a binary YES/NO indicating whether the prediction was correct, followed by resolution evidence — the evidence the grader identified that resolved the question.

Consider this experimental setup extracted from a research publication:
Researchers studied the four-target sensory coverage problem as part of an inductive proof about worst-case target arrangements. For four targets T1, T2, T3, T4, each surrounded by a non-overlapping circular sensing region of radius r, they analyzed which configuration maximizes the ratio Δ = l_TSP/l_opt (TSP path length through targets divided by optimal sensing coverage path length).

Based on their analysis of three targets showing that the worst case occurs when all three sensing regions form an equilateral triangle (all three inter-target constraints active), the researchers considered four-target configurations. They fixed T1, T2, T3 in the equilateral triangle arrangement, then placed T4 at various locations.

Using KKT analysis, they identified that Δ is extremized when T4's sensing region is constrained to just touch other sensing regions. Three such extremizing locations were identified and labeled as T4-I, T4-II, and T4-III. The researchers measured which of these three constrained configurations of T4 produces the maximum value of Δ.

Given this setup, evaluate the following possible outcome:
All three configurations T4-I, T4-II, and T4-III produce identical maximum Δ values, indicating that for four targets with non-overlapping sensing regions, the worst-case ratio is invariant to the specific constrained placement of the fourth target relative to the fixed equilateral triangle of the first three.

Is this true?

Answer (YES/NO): NO